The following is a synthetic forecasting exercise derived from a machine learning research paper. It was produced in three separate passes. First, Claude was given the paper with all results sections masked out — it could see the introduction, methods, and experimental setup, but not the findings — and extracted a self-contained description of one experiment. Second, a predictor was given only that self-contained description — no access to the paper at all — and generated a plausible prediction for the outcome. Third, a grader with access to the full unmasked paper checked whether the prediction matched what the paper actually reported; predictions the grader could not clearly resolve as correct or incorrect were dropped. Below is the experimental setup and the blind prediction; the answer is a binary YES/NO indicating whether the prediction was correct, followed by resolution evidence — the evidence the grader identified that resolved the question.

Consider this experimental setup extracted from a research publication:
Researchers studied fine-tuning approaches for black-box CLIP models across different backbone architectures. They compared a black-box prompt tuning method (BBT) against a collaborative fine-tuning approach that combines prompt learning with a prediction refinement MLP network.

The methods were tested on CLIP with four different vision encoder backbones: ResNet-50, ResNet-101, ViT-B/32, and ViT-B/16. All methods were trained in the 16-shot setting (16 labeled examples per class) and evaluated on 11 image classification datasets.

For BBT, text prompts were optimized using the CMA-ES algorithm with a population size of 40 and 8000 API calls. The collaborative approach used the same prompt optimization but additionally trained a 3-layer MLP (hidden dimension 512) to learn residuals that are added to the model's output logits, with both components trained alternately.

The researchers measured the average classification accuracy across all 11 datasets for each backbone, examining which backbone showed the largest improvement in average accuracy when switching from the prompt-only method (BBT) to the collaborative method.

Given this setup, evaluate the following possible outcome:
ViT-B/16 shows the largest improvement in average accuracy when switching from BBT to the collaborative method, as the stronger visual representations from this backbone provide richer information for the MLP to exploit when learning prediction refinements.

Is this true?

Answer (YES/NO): NO